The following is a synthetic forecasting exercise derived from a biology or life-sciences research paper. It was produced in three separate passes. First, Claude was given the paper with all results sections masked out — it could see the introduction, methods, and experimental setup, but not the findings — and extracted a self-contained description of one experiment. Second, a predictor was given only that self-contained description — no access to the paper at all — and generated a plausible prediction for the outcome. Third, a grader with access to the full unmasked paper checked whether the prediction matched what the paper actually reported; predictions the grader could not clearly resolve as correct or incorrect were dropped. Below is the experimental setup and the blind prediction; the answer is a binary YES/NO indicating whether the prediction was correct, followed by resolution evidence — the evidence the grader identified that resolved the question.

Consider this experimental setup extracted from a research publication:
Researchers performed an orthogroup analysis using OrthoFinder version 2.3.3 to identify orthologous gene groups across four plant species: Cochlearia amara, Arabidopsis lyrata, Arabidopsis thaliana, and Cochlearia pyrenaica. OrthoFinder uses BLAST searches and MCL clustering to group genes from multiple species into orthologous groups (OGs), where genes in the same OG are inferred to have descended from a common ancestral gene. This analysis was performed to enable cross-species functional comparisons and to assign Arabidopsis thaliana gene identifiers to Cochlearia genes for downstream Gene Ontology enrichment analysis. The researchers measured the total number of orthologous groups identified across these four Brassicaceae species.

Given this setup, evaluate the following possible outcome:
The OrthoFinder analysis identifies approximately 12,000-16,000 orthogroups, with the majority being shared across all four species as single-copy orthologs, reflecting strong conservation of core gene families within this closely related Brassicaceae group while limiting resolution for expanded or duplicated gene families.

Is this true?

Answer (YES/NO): NO